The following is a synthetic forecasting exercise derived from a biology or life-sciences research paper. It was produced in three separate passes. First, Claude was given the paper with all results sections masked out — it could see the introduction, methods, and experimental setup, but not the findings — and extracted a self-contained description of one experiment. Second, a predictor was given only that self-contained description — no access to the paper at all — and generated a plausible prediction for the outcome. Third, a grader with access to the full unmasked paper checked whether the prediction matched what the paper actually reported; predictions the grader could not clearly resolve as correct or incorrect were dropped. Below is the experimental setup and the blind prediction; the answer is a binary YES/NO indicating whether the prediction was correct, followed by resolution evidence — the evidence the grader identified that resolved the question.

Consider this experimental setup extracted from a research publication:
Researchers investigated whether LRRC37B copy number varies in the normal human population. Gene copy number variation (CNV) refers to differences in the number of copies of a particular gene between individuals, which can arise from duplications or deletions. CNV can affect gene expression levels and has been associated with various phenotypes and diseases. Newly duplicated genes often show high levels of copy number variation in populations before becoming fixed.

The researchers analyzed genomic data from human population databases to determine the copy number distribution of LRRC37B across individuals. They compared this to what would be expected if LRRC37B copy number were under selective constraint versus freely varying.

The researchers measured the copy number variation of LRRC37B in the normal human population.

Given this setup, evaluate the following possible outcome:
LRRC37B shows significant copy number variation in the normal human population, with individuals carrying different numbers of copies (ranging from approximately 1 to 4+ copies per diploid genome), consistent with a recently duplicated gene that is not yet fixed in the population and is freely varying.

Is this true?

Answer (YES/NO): NO